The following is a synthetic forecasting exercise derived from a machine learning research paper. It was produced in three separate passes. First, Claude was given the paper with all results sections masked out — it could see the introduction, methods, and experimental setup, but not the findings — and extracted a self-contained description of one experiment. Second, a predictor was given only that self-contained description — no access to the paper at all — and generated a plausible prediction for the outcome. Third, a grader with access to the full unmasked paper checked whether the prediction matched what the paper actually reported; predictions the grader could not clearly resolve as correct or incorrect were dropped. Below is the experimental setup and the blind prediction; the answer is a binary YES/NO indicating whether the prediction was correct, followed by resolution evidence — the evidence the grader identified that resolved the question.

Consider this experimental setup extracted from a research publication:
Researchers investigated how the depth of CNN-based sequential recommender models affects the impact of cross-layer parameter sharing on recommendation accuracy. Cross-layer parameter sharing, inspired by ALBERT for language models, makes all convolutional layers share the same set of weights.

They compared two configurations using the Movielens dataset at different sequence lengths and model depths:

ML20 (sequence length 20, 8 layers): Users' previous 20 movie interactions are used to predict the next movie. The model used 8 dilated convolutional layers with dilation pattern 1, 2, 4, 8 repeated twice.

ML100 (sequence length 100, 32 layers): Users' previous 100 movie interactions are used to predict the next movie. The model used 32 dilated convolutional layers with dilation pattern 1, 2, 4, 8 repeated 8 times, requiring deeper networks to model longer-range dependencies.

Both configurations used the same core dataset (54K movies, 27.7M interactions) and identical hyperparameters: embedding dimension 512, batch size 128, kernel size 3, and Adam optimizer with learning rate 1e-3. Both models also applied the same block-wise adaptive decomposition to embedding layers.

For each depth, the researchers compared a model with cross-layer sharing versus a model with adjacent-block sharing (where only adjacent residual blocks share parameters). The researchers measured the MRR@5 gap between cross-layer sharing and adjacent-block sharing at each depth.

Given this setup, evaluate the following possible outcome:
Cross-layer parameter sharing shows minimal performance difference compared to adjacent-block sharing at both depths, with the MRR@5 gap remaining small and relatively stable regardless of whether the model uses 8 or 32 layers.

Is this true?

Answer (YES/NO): NO